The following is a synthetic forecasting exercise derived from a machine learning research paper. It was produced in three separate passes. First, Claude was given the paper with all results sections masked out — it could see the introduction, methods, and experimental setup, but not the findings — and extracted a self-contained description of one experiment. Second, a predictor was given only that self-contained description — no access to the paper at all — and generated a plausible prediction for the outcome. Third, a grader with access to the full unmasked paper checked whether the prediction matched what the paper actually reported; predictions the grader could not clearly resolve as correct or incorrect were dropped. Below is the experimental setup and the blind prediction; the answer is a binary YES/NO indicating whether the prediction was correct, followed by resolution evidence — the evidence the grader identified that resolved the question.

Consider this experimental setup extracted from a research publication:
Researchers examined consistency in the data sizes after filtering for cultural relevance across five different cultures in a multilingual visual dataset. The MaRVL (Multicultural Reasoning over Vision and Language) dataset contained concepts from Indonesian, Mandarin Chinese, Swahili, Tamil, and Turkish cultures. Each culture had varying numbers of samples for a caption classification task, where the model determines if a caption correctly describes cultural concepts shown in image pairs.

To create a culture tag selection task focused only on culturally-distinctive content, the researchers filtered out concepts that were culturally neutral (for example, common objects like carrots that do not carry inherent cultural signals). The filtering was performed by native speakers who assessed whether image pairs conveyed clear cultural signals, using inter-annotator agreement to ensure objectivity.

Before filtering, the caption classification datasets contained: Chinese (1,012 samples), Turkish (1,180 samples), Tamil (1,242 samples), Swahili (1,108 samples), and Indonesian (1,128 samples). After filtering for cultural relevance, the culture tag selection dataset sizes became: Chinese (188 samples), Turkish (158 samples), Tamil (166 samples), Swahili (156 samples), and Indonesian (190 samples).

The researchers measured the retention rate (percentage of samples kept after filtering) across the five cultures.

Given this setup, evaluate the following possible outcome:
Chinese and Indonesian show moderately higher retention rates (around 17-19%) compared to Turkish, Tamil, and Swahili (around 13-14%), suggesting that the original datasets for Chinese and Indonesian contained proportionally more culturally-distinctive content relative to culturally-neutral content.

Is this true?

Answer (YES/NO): NO